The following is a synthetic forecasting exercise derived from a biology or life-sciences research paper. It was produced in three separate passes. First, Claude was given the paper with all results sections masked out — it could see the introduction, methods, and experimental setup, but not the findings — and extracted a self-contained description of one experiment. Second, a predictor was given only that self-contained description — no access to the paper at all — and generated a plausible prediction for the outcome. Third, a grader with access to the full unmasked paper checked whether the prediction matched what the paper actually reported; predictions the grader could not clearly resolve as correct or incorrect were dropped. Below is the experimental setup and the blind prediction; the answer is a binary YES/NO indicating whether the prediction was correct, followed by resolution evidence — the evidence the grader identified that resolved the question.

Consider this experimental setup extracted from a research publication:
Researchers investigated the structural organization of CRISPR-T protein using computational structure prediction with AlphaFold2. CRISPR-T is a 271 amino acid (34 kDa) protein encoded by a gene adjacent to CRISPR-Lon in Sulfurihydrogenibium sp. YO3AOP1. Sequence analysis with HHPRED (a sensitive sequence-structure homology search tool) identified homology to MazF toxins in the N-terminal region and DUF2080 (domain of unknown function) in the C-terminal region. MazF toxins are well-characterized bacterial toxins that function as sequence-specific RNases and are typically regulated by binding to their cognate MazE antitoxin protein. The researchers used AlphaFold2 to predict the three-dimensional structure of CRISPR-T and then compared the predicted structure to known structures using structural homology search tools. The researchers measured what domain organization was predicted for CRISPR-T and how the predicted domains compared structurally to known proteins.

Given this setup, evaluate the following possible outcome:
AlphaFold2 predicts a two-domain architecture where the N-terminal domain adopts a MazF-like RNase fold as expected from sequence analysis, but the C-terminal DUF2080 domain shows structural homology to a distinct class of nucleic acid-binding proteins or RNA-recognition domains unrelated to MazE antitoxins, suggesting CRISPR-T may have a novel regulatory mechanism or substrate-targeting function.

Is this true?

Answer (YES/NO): NO